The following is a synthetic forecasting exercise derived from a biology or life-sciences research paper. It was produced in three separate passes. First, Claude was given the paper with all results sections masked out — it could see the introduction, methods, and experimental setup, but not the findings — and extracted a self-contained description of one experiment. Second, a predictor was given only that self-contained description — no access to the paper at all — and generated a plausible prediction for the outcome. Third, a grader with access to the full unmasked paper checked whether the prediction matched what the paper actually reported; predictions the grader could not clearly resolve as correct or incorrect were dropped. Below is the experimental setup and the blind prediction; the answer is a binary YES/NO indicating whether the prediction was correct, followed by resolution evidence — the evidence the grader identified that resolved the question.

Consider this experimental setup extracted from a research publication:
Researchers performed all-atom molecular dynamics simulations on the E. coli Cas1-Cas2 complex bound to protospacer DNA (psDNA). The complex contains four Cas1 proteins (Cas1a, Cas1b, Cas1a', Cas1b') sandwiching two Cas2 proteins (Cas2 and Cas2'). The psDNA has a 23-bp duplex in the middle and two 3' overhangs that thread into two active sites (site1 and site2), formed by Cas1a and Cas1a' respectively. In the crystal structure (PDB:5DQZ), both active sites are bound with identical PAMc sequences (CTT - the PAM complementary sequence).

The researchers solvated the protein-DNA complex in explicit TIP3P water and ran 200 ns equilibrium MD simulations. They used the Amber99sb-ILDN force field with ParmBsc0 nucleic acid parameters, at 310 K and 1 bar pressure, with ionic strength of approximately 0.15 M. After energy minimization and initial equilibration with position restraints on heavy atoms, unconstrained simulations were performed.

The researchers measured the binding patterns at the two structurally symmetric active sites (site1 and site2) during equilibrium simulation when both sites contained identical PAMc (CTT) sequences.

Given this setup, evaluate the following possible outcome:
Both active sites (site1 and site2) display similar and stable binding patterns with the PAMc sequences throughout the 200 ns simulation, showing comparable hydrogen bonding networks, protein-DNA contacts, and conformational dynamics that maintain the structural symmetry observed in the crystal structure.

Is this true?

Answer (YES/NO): NO